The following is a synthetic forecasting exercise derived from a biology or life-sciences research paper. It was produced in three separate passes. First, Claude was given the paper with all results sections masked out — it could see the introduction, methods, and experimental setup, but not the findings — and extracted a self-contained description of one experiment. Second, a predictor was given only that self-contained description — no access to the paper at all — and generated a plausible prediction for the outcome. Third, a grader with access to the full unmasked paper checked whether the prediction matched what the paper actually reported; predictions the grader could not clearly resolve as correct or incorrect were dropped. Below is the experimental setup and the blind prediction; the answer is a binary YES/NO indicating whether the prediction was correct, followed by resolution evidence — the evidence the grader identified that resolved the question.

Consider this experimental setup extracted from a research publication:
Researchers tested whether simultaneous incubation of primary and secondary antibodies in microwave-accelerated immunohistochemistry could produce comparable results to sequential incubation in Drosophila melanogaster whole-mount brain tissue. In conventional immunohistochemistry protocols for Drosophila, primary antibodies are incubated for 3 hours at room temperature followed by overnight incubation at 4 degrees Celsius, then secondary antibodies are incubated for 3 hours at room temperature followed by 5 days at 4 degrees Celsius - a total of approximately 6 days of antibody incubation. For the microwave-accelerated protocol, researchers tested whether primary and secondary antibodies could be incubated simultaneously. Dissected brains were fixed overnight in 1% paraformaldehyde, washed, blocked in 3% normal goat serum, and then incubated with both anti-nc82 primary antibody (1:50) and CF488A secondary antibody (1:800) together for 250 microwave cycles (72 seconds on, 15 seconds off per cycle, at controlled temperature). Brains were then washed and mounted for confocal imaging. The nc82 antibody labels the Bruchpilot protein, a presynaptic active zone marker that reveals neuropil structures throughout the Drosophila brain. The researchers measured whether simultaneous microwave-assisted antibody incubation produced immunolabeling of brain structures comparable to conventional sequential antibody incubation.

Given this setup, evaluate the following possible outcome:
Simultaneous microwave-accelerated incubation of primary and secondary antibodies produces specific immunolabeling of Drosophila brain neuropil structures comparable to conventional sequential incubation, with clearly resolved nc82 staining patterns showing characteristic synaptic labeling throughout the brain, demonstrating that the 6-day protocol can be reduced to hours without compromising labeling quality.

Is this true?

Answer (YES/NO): YES